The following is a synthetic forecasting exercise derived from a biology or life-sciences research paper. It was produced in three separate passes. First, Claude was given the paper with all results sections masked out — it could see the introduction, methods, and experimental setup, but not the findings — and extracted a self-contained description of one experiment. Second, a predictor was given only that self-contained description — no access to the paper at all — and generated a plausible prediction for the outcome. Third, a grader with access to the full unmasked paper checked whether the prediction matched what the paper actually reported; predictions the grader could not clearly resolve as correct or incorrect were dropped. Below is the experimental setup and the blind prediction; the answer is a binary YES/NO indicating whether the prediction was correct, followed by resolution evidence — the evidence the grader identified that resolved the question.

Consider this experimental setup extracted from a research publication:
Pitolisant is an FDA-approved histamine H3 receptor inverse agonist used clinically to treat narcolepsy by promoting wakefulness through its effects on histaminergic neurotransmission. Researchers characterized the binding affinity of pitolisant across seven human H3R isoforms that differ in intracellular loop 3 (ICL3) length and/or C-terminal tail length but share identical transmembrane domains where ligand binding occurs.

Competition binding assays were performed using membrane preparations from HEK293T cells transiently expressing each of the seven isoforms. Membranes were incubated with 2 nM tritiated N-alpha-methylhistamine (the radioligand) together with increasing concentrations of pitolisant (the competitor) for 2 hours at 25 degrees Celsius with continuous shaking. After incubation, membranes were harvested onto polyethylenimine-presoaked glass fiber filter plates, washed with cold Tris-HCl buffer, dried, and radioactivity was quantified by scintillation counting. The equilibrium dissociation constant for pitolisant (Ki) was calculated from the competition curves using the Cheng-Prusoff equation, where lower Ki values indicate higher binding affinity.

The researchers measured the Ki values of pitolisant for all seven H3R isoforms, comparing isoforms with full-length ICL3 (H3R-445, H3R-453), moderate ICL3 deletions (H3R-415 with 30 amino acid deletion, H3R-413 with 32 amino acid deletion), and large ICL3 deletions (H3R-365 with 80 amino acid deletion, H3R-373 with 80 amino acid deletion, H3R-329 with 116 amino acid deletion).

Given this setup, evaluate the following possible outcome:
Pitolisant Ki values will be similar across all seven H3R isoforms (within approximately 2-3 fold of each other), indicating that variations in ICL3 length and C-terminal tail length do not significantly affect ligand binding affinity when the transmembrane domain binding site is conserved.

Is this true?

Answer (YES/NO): NO